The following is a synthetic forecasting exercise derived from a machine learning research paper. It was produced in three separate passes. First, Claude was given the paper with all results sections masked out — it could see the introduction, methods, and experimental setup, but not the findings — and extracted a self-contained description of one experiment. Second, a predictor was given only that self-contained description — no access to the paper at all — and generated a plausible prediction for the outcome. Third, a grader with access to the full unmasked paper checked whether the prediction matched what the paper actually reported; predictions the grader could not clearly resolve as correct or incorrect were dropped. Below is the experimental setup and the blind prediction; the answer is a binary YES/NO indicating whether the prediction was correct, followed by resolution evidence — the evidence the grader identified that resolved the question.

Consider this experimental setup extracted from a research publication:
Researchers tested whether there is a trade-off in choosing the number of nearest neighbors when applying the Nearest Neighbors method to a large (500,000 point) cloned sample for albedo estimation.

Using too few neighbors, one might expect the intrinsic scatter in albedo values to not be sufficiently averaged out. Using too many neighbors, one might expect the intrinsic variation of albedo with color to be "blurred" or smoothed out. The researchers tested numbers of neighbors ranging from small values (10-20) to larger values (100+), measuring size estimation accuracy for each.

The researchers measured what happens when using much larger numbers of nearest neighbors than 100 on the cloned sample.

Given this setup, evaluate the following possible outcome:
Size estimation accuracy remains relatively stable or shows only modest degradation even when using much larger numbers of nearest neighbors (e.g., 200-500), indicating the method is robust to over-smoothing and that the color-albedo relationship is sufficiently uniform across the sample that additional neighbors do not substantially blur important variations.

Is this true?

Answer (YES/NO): NO